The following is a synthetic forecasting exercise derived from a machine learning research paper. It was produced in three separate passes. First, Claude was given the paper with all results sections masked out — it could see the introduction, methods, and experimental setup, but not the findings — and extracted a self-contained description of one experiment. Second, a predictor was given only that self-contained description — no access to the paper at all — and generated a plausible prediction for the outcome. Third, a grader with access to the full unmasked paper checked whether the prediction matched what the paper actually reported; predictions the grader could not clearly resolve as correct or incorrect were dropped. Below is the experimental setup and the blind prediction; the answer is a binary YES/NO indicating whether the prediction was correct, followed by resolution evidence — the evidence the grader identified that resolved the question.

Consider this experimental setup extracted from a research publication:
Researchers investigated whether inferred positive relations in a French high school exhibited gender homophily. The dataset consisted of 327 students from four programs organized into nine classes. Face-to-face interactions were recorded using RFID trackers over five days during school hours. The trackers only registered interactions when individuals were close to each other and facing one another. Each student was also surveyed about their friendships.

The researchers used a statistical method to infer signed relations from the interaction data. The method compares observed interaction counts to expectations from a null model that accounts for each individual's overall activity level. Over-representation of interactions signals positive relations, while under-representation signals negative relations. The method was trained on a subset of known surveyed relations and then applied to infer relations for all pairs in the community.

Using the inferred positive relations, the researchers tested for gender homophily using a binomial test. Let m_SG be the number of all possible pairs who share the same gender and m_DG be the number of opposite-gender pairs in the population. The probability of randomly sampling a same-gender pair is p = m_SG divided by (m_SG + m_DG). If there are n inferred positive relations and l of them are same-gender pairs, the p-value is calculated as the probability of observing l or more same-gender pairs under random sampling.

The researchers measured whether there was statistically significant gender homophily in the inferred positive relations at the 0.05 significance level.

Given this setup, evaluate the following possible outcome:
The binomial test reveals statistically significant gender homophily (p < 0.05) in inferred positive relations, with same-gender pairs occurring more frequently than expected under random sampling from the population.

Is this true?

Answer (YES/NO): YES